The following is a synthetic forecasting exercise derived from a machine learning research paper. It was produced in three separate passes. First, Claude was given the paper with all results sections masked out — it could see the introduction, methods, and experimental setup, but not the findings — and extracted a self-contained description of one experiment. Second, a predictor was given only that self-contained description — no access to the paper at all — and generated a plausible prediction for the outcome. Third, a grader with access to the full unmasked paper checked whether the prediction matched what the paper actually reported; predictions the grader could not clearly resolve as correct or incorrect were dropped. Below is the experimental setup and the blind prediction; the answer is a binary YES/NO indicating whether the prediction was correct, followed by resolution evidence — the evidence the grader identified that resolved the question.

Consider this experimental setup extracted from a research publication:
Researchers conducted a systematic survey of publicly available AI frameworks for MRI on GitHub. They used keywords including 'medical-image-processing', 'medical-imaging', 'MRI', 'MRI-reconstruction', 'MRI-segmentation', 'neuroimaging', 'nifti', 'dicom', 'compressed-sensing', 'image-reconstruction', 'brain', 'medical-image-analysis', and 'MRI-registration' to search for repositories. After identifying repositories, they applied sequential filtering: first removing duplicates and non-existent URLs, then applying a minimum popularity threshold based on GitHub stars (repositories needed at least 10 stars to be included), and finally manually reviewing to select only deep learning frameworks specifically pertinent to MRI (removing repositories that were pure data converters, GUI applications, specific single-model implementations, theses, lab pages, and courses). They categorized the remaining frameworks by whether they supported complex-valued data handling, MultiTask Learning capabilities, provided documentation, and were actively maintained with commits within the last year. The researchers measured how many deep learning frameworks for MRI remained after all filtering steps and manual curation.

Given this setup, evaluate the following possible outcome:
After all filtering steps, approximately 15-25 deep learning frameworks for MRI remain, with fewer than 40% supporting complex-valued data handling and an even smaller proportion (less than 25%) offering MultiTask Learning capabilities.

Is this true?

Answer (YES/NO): NO